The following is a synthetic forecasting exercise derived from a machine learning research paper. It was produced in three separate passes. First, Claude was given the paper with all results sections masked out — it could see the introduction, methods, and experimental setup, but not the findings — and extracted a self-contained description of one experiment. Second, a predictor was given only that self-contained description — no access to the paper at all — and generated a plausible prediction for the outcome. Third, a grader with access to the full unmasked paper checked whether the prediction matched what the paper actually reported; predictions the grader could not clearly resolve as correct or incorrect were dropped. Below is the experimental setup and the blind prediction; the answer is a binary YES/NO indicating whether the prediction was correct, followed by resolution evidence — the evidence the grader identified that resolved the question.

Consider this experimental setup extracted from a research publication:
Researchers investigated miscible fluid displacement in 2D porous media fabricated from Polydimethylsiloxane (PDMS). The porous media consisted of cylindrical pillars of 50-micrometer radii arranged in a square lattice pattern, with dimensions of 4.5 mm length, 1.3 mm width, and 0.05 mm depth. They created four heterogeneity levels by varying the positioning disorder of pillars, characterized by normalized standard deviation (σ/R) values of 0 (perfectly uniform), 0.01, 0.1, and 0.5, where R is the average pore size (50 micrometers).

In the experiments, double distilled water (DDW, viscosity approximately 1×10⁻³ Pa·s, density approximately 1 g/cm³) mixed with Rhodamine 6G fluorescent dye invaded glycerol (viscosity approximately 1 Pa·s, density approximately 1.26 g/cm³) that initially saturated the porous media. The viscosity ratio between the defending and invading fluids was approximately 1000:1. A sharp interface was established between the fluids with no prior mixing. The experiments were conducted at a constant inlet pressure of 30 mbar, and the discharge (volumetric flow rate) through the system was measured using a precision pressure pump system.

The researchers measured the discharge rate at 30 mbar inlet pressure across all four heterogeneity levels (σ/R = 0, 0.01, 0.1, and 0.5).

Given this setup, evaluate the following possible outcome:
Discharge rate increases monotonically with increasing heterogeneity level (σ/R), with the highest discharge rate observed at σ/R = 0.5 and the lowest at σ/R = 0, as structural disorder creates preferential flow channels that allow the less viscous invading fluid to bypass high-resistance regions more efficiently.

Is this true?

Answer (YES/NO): NO